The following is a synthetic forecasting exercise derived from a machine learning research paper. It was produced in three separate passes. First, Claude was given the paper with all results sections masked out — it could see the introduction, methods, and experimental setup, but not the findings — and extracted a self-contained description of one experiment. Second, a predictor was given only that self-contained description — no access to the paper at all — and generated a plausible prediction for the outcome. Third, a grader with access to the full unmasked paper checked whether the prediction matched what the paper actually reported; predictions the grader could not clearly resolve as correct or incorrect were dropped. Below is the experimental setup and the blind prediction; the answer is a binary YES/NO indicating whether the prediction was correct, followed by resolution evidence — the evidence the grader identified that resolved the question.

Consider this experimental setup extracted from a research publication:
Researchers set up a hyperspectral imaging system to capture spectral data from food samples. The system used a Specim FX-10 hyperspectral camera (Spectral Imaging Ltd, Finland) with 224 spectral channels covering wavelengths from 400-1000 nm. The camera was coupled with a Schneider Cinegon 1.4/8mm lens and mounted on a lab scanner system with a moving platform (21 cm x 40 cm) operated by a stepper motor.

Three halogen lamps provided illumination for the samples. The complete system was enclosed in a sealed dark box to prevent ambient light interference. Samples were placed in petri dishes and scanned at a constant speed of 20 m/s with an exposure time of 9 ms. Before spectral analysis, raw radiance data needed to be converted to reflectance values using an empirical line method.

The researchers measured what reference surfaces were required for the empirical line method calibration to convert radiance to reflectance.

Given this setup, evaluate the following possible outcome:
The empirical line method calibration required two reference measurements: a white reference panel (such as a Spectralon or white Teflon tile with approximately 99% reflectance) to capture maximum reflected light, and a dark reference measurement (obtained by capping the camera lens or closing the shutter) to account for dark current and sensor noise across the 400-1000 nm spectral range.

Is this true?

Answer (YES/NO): YES